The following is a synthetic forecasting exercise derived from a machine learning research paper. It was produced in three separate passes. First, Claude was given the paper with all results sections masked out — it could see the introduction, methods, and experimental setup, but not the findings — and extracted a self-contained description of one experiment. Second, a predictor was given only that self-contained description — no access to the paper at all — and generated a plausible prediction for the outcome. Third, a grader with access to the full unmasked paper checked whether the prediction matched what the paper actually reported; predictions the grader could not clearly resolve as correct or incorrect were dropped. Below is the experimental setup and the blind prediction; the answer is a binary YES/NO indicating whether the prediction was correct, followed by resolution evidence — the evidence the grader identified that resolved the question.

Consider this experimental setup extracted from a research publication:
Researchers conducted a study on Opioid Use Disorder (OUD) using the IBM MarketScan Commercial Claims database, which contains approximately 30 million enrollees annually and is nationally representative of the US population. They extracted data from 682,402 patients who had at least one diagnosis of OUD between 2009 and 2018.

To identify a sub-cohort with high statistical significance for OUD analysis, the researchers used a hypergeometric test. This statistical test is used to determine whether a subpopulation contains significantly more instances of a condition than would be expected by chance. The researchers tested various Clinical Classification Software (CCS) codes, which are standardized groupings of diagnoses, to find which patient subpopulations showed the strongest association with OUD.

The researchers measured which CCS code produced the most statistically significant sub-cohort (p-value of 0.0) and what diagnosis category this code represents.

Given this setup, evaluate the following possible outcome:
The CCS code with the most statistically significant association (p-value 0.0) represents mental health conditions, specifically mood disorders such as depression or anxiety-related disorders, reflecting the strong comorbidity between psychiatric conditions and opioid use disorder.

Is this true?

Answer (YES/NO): NO